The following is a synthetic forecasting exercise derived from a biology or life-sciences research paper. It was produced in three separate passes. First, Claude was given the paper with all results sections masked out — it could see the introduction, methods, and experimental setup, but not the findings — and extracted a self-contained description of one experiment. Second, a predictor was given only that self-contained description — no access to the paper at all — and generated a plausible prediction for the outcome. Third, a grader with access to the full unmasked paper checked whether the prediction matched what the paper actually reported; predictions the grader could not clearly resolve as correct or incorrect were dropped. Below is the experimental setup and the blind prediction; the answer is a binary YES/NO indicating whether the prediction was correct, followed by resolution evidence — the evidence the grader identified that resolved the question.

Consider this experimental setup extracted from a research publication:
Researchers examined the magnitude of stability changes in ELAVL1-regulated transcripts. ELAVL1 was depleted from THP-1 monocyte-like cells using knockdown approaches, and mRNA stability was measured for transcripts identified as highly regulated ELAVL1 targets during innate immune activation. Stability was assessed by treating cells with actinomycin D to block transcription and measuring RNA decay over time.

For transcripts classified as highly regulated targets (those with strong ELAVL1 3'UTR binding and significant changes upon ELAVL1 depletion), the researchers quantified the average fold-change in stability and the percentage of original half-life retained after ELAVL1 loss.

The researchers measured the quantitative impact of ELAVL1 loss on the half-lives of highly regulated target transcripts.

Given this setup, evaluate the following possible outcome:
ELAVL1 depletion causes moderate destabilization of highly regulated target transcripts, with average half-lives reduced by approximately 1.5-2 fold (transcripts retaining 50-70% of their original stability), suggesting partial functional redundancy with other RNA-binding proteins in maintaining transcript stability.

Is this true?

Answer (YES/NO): NO